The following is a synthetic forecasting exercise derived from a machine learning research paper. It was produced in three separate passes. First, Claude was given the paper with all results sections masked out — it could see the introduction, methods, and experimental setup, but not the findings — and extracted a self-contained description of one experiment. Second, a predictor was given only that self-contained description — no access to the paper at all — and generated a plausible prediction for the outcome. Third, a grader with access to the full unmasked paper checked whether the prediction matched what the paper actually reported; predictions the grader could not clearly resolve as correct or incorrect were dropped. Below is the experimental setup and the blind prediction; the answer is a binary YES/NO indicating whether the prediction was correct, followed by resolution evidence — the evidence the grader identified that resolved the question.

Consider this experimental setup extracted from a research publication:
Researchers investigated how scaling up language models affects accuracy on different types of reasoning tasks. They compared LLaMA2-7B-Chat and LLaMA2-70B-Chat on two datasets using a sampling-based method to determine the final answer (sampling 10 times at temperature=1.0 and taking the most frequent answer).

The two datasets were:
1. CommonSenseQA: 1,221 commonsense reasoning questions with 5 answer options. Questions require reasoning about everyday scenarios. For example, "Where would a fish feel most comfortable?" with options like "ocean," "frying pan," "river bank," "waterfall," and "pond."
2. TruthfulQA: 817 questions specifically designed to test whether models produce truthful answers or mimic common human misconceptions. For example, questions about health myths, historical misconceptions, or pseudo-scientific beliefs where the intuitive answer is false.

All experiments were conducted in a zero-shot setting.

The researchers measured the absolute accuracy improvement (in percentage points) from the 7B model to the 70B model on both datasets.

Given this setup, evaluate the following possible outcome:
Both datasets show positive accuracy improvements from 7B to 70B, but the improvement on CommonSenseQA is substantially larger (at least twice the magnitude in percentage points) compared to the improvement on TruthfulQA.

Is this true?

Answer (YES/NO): NO